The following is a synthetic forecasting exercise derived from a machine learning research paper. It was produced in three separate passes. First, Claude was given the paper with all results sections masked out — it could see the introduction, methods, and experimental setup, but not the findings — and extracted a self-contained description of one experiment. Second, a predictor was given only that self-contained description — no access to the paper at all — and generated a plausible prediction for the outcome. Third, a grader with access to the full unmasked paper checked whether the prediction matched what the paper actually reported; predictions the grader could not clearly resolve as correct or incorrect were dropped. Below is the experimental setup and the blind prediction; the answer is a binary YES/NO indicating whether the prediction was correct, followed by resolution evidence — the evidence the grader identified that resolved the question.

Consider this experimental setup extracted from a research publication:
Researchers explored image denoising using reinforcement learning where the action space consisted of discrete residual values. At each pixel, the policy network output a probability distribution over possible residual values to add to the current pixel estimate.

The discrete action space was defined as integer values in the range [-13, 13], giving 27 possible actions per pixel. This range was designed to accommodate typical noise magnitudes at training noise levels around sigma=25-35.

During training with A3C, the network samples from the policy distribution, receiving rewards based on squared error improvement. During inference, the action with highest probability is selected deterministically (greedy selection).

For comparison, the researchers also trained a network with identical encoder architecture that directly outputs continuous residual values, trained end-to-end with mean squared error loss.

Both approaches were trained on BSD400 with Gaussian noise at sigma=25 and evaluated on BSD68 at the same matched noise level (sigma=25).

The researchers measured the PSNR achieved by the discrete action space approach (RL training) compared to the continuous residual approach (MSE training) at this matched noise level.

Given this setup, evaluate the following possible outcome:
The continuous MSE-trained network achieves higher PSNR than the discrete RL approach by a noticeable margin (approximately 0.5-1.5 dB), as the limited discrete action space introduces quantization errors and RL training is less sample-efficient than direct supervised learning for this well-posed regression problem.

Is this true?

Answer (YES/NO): NO